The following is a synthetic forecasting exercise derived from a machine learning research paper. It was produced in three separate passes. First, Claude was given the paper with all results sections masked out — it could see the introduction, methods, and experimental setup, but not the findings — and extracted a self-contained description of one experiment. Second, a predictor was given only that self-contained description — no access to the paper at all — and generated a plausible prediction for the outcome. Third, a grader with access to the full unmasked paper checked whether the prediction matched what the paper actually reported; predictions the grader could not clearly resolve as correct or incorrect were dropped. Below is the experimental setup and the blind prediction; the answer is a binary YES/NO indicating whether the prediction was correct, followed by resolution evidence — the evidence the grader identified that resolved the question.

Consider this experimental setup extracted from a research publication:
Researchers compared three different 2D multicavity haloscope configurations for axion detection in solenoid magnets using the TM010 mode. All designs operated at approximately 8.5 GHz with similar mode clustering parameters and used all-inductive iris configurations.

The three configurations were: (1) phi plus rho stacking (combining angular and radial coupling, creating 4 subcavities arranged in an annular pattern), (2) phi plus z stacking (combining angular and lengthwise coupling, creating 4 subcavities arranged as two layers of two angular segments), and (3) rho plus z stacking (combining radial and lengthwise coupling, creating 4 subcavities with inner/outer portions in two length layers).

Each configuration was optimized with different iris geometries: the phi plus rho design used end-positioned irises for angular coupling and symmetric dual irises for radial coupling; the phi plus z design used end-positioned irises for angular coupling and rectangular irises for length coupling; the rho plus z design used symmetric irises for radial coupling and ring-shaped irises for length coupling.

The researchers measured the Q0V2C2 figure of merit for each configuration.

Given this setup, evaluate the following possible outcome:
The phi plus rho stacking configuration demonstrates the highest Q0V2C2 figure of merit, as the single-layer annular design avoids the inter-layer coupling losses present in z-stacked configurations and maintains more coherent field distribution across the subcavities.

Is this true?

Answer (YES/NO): NO